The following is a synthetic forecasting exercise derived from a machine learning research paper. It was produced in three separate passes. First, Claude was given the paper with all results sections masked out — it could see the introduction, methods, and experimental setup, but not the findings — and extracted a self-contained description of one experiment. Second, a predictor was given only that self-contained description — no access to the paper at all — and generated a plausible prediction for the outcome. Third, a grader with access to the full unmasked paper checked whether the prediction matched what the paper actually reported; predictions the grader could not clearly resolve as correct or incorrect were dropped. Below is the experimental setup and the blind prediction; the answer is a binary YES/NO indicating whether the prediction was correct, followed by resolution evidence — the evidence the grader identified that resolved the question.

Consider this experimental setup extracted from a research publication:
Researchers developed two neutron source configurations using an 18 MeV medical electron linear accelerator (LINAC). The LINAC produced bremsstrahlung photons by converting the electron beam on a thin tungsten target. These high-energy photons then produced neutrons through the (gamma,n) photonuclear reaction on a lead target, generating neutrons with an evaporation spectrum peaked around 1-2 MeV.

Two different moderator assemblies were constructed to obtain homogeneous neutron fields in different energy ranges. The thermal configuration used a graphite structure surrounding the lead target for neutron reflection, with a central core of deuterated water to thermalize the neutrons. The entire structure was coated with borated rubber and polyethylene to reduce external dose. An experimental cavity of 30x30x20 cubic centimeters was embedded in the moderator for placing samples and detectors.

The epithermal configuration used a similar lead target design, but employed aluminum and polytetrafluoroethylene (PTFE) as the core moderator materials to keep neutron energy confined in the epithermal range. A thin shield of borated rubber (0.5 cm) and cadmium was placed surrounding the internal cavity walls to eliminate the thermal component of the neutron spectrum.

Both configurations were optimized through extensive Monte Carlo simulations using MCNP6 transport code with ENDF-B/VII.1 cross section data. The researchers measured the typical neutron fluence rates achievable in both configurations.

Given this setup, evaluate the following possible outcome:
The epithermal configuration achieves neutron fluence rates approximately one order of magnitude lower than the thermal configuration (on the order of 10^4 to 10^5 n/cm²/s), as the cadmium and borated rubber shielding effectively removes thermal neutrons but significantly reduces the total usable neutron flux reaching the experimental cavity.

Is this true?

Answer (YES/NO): YES